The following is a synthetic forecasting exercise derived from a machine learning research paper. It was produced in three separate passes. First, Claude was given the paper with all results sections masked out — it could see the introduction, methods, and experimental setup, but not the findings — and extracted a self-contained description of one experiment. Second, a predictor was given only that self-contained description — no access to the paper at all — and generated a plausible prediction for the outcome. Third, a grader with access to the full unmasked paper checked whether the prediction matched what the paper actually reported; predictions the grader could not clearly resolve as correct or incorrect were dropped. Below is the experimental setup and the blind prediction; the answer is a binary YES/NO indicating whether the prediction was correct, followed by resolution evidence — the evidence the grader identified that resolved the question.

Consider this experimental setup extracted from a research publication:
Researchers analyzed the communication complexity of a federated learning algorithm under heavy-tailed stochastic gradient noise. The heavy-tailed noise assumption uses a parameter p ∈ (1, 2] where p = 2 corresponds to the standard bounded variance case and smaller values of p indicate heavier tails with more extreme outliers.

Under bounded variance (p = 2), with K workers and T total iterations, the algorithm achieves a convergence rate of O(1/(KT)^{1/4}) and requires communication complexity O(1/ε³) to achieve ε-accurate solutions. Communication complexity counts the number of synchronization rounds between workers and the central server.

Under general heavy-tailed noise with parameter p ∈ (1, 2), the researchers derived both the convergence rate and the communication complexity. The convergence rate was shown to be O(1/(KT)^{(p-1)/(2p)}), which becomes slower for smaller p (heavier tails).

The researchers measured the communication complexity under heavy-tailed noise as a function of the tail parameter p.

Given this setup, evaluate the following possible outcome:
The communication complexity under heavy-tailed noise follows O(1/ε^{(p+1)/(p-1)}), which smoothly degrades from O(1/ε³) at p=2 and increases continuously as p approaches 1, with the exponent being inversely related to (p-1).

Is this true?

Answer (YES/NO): NO